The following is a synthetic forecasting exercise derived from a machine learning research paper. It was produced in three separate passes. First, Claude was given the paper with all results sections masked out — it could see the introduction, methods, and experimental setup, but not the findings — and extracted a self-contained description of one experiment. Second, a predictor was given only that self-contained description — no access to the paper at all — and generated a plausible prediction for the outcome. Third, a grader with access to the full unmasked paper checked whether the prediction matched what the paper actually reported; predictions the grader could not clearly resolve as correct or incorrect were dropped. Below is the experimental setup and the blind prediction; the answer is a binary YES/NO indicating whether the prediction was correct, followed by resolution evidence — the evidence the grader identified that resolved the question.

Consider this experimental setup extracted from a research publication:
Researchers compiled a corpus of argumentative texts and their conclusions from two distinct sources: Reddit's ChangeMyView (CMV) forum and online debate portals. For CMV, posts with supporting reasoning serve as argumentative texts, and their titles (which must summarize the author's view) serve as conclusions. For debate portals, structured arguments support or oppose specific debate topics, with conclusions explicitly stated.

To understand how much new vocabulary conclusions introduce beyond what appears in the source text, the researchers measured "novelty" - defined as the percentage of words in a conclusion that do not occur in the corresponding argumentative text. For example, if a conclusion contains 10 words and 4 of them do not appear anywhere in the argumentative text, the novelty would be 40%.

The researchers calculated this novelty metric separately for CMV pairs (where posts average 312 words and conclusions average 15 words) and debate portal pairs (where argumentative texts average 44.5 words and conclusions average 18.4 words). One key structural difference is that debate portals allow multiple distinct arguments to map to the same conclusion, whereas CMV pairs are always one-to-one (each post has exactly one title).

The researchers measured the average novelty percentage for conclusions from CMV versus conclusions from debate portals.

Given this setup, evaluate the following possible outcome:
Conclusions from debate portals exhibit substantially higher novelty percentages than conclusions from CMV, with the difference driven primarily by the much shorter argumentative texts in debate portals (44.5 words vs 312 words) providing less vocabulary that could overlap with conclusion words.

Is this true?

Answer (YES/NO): NO